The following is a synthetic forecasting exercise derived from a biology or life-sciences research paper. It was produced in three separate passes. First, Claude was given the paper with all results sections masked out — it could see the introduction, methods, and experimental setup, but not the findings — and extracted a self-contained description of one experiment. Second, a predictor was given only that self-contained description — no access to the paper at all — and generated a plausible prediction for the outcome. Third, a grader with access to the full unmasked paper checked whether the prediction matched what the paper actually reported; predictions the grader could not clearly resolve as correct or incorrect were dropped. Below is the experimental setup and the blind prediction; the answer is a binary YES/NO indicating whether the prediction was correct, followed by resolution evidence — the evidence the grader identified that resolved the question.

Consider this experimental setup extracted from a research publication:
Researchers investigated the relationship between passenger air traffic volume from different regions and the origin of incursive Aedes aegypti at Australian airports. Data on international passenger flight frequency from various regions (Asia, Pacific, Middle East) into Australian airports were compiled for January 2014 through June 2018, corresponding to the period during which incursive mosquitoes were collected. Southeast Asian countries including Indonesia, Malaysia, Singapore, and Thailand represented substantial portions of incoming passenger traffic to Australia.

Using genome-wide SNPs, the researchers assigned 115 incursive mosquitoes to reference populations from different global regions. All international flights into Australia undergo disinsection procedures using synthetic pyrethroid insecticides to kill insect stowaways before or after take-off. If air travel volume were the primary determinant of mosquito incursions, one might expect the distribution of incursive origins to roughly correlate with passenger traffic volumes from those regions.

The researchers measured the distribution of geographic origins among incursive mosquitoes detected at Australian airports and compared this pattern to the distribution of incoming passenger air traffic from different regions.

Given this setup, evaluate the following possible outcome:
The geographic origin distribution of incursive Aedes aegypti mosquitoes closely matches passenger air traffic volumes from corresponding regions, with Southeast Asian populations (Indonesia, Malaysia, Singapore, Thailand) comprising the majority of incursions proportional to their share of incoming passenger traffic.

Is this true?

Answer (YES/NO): NO